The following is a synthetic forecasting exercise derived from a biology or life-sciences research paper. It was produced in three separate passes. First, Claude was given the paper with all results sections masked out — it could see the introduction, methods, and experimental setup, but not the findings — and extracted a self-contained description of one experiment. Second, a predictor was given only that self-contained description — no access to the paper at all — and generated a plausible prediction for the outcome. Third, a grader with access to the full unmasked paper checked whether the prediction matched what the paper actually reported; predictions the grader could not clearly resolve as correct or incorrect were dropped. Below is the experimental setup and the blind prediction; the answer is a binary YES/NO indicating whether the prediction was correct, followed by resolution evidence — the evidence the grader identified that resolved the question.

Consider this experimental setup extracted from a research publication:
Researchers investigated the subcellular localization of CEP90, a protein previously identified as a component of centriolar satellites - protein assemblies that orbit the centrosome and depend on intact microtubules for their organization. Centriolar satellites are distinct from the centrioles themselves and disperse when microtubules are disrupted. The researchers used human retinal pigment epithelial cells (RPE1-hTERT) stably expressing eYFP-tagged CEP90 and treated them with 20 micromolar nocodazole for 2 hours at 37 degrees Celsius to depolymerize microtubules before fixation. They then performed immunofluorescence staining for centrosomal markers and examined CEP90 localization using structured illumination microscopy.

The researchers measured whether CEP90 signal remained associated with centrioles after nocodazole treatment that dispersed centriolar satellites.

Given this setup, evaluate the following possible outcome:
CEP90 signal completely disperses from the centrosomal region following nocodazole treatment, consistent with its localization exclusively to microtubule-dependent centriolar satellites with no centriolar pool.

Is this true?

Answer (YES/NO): NO